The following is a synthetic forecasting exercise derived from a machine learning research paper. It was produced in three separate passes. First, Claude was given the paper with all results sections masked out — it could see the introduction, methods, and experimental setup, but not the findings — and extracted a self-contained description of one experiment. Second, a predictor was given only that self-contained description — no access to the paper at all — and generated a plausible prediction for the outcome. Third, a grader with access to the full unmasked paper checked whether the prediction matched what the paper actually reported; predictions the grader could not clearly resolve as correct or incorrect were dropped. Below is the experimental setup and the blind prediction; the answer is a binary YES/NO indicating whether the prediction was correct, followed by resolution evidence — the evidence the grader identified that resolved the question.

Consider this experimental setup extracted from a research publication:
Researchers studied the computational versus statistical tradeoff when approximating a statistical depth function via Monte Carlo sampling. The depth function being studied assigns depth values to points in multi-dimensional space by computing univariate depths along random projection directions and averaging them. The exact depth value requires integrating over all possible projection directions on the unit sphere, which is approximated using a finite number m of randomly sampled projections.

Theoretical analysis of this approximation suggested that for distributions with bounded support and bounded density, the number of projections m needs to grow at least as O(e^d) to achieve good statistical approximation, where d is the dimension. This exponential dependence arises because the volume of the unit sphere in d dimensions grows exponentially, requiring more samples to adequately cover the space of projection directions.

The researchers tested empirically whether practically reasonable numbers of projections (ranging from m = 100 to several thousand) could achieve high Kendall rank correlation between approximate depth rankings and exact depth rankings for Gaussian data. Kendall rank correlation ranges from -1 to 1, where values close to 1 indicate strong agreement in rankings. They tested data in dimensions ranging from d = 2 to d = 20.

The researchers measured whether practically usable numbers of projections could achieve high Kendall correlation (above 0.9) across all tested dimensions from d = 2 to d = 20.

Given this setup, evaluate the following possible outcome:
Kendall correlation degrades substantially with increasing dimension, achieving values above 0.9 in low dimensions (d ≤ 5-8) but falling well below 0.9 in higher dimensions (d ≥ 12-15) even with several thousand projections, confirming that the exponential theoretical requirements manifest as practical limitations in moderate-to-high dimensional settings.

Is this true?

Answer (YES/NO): NO